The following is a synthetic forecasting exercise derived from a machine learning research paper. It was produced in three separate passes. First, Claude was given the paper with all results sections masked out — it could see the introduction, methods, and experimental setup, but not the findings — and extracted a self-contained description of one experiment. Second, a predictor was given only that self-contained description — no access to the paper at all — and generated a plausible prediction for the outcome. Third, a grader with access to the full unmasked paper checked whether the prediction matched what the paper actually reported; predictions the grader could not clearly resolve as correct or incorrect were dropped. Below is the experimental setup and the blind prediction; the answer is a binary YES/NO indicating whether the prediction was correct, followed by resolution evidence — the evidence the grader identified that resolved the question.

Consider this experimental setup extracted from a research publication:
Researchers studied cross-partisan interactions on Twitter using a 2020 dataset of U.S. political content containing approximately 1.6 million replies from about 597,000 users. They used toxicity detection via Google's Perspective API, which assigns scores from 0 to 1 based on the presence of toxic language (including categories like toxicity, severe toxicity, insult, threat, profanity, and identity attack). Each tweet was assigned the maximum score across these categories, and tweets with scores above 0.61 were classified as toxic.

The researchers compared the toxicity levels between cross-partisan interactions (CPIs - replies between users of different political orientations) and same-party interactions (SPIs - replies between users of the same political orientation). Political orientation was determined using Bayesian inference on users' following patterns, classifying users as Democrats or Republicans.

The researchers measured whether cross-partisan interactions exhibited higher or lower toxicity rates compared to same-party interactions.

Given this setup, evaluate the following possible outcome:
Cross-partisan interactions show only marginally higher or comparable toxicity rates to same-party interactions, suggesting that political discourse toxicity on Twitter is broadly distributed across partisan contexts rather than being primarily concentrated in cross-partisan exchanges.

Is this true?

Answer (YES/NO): NO